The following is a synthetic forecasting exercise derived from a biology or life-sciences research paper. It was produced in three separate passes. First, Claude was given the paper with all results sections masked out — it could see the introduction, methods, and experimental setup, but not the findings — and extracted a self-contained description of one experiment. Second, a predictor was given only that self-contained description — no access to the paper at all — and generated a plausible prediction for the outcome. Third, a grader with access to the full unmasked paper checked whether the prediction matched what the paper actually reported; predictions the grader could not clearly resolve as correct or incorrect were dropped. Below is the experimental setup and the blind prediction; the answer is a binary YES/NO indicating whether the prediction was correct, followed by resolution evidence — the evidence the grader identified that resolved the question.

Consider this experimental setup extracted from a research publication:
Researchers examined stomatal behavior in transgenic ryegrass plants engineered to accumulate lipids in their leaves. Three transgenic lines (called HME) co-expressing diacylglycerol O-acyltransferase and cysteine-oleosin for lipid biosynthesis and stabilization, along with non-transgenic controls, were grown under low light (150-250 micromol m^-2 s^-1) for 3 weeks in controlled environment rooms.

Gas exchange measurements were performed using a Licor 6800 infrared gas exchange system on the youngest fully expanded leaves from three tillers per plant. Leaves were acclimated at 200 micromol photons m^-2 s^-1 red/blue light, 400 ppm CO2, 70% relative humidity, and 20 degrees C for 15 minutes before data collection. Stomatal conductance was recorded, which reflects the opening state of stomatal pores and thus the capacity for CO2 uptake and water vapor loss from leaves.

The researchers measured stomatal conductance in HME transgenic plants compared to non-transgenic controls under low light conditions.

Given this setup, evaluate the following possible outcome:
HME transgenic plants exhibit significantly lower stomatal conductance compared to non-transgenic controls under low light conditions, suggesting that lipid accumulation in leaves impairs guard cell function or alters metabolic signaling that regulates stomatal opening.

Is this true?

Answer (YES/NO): NO